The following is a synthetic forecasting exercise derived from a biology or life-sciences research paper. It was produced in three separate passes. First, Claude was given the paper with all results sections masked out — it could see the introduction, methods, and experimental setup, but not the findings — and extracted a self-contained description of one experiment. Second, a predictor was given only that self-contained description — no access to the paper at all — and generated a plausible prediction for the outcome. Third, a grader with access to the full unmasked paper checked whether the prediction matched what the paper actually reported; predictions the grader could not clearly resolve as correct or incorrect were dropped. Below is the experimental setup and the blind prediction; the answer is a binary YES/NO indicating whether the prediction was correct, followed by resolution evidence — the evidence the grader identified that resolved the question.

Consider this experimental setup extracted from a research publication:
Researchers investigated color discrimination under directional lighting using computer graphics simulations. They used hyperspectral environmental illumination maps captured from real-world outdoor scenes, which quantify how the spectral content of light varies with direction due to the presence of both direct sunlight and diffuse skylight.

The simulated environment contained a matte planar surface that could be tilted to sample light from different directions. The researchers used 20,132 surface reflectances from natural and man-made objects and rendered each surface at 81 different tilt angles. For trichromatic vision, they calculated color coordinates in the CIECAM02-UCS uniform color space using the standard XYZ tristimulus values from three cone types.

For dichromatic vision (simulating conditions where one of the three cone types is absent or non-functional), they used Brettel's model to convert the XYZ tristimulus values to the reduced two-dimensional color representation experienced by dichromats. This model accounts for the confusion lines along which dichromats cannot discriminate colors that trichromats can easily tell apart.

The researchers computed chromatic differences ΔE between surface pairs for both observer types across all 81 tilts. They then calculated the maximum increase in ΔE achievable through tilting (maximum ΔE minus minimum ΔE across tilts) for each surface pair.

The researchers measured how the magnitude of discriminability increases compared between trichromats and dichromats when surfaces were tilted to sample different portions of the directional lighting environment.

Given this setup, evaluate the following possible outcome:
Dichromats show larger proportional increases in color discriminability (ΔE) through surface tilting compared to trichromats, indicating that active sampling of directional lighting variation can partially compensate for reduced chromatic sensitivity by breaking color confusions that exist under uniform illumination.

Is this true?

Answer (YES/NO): YES